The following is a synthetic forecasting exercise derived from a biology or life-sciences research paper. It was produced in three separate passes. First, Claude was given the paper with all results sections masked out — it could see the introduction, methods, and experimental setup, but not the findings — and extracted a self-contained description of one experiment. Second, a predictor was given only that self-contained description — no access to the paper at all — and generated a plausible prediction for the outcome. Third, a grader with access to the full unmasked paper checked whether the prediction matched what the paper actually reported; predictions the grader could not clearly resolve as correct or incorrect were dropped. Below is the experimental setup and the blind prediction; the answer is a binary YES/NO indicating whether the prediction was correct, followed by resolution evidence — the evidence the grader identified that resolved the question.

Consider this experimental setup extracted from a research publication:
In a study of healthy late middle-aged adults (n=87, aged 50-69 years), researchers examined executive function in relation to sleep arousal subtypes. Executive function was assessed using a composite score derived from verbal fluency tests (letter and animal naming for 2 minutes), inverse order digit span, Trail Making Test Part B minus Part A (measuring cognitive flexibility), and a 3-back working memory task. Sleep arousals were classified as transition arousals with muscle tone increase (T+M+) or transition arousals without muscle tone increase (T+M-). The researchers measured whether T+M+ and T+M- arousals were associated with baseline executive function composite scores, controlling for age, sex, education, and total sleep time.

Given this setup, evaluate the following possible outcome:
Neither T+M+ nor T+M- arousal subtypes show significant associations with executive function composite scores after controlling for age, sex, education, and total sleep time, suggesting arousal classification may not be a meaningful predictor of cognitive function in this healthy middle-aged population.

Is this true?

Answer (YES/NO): NO